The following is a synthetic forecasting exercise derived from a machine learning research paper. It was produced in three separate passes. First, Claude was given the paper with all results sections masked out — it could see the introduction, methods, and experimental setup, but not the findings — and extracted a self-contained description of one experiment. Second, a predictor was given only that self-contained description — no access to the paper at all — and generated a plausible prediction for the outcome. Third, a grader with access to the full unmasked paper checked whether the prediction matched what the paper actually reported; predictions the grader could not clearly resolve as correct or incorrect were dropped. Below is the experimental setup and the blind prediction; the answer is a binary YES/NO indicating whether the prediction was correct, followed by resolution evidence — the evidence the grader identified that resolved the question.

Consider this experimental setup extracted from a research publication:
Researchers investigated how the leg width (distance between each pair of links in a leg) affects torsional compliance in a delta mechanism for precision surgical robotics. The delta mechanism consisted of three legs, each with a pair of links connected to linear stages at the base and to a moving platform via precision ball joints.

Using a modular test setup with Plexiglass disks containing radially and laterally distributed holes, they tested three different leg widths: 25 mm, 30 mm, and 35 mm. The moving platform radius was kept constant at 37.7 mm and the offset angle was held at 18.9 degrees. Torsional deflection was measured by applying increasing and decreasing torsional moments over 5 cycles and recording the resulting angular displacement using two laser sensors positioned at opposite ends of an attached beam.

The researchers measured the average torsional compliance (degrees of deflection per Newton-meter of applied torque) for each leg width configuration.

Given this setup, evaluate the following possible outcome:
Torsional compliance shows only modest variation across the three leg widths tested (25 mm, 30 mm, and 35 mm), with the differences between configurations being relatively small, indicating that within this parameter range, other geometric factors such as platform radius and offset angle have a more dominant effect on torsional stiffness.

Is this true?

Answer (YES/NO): NO